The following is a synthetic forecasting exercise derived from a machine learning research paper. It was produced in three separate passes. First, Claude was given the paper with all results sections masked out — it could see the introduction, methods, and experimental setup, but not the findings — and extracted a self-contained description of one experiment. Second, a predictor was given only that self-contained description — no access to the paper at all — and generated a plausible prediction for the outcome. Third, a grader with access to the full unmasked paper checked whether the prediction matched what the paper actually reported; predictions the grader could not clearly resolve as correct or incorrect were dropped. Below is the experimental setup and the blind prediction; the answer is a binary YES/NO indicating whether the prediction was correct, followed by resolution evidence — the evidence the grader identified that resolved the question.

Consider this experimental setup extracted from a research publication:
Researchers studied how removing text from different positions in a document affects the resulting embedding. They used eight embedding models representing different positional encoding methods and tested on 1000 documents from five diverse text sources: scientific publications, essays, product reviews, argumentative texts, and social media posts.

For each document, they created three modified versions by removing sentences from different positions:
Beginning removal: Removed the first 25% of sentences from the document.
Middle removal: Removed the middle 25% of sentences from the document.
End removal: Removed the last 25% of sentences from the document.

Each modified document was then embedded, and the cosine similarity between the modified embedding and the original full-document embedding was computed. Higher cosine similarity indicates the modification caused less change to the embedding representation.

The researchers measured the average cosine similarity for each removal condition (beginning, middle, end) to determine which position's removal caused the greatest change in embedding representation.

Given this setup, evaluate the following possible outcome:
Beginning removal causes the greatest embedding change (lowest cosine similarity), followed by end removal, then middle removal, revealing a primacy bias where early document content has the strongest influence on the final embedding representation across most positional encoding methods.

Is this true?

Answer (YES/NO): NO